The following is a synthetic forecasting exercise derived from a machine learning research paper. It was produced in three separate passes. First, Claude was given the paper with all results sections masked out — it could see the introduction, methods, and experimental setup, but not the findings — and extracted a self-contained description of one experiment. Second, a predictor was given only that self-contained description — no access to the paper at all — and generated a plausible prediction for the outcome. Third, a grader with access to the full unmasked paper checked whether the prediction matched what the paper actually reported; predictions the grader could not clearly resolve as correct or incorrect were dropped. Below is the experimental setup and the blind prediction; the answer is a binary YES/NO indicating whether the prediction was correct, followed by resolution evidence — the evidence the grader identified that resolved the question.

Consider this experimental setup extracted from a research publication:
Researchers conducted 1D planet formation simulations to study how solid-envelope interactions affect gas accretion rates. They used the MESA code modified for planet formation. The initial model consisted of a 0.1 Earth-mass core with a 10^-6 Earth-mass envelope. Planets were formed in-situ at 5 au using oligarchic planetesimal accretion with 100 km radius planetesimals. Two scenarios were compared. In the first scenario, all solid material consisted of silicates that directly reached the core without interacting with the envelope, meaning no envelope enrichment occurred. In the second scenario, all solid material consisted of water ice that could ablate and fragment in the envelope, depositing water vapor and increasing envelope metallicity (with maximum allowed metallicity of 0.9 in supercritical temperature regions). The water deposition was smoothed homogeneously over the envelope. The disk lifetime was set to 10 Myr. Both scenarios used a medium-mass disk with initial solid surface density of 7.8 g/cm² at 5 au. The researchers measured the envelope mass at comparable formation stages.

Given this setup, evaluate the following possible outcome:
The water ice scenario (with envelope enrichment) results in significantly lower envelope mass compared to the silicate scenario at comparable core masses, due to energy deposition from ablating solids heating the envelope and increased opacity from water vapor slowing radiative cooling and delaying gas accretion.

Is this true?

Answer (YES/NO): NO